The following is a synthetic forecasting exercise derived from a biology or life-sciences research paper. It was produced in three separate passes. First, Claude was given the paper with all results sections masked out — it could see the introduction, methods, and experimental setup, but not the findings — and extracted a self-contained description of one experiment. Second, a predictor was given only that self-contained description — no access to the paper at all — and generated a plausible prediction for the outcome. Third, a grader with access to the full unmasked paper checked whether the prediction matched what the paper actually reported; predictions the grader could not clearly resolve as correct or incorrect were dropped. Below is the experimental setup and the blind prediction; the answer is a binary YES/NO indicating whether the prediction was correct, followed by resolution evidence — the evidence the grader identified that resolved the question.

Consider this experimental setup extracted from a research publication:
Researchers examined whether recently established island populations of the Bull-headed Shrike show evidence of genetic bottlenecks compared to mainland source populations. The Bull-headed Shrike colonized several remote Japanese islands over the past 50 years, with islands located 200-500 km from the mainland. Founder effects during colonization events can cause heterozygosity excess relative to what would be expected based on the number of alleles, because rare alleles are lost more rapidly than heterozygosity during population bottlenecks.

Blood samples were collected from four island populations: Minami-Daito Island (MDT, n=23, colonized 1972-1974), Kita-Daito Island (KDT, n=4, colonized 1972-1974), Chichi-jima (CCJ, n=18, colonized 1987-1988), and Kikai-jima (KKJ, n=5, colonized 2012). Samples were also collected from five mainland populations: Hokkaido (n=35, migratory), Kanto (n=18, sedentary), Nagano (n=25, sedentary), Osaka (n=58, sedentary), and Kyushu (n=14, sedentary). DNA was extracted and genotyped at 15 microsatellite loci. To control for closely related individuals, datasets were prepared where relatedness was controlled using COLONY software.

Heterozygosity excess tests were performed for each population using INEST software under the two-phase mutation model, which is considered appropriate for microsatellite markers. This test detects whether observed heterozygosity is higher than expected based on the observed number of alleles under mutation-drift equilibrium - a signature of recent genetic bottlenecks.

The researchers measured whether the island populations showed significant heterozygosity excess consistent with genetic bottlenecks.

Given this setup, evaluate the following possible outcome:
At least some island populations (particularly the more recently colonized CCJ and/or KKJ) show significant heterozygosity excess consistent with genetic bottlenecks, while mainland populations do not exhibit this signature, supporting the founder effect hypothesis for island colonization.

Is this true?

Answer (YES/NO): YES